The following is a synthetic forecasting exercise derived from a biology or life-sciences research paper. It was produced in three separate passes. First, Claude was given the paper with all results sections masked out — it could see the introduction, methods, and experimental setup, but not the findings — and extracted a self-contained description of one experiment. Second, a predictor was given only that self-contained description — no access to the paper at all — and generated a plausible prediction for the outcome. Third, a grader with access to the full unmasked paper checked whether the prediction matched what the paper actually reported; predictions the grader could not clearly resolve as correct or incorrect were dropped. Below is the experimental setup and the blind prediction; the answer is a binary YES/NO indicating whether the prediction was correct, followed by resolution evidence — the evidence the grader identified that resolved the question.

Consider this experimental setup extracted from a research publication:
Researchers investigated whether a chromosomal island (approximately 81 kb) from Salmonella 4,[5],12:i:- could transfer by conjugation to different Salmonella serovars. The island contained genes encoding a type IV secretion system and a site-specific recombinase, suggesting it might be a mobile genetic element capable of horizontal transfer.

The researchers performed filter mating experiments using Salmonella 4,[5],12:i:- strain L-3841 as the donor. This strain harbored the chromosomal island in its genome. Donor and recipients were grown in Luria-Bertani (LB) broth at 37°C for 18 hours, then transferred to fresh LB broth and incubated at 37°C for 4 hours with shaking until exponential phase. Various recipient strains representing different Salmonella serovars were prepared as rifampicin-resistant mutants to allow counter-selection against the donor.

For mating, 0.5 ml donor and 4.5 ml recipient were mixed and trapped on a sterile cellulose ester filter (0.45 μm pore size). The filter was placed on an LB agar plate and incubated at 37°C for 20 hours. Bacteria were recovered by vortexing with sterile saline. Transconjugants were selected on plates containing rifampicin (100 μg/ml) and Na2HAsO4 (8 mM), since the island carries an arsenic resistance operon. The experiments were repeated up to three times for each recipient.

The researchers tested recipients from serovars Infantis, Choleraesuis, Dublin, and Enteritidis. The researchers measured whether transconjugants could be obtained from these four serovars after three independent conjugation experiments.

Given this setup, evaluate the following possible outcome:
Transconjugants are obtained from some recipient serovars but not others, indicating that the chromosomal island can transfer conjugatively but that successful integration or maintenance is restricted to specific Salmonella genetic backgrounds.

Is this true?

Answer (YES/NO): YES